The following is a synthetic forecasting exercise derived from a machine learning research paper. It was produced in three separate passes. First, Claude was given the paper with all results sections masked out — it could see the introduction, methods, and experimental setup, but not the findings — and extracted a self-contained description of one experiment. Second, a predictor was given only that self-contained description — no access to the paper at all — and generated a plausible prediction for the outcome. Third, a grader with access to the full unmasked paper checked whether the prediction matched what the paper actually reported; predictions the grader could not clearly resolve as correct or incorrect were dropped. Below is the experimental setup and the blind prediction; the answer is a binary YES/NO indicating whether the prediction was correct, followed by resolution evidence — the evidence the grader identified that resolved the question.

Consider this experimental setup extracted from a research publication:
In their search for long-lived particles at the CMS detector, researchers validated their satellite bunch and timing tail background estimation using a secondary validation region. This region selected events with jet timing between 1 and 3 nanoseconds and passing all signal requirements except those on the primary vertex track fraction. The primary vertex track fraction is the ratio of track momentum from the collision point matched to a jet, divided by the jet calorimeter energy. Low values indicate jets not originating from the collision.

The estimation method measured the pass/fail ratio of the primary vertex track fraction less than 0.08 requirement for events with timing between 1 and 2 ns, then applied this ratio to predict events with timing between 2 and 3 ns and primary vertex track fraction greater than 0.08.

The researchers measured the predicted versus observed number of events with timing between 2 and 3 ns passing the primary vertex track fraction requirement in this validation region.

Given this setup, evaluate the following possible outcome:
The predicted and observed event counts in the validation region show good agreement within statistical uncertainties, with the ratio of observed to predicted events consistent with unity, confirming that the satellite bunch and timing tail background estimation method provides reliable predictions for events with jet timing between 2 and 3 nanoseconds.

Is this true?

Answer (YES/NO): NO